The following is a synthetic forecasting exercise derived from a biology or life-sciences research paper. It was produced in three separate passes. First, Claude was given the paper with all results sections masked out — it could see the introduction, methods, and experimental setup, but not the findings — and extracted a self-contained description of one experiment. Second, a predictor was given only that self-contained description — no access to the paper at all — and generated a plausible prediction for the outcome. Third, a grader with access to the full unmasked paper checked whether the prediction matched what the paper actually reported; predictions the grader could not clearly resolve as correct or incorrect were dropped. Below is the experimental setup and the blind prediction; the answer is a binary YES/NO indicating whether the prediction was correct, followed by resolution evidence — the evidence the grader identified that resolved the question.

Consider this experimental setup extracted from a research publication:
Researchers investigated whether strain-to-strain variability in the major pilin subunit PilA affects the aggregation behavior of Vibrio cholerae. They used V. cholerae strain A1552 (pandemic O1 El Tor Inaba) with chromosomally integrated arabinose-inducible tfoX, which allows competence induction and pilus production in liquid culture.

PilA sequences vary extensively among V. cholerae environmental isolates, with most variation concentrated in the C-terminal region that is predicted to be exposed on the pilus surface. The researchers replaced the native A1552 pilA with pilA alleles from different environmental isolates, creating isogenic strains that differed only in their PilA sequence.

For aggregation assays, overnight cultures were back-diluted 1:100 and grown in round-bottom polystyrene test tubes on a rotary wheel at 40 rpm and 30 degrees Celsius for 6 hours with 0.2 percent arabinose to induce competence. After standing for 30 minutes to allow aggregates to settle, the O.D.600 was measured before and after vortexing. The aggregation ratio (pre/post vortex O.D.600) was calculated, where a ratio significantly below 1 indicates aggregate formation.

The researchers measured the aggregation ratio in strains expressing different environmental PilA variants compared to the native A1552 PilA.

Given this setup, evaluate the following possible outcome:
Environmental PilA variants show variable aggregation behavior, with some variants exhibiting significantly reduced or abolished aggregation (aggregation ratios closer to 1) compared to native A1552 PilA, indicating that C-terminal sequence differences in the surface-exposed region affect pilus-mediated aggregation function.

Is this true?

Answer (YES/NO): YES